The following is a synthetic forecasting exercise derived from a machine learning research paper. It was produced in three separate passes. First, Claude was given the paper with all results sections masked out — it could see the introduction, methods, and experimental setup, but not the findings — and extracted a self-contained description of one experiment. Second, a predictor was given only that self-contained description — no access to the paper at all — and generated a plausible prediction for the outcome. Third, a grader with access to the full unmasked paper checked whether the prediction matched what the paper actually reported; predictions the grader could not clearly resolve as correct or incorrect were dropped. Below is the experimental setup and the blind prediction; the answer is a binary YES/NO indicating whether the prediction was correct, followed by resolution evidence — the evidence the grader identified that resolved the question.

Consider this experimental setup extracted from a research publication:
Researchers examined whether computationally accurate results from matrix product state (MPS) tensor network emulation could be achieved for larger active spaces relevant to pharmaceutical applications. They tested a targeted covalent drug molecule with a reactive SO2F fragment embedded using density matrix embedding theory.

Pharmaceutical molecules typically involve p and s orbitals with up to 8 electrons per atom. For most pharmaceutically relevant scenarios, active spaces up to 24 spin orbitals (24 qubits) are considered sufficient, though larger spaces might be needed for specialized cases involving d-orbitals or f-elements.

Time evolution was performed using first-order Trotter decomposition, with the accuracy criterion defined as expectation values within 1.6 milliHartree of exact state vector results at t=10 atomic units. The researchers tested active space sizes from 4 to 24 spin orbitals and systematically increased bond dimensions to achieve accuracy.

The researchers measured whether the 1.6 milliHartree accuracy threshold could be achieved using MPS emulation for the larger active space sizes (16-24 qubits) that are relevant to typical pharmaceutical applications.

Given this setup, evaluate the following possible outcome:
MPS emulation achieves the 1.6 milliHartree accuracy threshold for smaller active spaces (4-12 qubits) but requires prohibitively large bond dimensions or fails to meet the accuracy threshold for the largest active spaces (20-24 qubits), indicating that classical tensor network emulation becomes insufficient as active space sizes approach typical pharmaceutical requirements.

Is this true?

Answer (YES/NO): YES